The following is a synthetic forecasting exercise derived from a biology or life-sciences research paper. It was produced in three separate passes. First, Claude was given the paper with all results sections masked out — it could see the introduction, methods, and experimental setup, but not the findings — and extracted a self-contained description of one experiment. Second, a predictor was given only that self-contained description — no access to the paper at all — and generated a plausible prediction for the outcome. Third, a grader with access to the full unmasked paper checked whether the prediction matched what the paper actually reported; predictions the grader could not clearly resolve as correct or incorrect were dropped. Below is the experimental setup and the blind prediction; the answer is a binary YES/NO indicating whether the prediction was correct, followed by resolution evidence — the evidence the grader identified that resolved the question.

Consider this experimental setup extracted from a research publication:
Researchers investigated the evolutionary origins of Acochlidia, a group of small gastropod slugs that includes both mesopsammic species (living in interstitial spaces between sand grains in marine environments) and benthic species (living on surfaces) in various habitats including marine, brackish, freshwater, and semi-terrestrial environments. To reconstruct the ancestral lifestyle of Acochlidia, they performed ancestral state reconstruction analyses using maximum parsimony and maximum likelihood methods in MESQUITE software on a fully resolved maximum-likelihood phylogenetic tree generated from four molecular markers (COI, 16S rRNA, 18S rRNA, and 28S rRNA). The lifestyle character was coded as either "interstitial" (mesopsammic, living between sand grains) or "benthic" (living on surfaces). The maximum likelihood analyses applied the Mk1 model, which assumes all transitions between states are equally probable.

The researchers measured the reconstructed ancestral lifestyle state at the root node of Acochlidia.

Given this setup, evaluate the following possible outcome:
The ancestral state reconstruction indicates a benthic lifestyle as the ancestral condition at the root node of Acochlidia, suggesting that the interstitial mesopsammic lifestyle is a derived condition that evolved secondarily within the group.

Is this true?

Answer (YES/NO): NO